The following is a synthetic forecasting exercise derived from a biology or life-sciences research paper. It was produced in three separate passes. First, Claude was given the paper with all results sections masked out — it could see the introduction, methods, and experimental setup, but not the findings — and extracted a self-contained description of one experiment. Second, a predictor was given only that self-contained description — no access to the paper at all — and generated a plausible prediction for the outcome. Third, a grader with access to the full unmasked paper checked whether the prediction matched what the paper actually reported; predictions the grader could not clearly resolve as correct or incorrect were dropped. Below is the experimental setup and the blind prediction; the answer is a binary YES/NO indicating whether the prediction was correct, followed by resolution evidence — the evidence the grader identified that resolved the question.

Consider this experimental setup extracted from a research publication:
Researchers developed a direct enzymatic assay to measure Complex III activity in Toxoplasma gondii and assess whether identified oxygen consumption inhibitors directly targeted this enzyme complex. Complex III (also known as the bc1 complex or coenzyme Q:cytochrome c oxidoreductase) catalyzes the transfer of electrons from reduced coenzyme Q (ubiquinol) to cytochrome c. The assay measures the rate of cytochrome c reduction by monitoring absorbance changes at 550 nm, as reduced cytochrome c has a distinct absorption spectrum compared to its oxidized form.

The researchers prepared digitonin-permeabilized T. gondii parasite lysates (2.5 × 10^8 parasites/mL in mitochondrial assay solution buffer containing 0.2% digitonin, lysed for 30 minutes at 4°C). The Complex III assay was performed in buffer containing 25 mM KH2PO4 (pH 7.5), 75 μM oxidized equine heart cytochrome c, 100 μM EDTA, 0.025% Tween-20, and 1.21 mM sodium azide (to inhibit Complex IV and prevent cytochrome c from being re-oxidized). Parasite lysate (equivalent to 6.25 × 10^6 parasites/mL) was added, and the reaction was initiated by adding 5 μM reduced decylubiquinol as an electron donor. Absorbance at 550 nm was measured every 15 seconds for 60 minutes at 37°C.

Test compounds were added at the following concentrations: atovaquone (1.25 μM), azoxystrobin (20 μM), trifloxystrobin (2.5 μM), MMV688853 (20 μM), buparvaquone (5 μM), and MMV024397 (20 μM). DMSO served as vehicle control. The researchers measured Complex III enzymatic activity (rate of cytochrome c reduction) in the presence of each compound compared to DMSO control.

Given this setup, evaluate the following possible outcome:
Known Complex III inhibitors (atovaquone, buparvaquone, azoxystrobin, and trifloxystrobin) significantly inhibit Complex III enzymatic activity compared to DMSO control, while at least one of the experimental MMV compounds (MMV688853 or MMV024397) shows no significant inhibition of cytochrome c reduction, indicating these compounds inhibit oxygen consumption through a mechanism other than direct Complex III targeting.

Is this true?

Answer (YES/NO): NO